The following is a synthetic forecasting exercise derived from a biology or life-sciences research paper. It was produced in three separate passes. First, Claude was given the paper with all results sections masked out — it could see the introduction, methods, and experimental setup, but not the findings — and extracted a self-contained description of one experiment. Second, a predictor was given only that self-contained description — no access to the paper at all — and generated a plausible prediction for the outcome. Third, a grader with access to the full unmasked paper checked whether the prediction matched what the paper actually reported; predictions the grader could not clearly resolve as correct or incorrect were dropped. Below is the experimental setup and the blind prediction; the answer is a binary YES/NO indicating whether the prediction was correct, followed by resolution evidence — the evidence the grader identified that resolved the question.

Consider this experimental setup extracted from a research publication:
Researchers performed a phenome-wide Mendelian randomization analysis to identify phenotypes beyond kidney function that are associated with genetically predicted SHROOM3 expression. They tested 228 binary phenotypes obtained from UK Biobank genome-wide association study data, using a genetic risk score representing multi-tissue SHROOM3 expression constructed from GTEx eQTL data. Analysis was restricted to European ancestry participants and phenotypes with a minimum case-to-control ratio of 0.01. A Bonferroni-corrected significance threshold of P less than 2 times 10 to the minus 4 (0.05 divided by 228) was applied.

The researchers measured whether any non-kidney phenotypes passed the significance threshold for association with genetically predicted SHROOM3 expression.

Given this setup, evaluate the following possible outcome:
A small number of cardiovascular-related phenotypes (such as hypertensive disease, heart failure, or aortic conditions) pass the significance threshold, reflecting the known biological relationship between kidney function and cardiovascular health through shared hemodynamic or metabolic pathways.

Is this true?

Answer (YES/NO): NO